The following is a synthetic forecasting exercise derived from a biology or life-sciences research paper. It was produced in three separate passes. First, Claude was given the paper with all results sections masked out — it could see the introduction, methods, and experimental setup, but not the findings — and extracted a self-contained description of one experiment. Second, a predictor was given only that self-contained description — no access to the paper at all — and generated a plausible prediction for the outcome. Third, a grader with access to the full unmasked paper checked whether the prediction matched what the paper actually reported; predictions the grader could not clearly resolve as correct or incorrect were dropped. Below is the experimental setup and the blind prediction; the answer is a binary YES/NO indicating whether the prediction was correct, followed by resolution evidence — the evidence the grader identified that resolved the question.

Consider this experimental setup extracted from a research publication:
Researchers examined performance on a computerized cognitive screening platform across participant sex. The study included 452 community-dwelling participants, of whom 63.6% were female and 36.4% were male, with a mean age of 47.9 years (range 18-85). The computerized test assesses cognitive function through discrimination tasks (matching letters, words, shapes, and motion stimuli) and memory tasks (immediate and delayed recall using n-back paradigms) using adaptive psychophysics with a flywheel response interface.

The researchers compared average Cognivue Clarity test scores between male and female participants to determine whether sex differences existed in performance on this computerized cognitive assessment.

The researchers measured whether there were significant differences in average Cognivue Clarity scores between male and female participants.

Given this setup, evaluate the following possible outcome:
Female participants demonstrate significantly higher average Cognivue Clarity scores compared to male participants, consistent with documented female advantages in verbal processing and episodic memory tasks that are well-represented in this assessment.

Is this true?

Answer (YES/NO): NO